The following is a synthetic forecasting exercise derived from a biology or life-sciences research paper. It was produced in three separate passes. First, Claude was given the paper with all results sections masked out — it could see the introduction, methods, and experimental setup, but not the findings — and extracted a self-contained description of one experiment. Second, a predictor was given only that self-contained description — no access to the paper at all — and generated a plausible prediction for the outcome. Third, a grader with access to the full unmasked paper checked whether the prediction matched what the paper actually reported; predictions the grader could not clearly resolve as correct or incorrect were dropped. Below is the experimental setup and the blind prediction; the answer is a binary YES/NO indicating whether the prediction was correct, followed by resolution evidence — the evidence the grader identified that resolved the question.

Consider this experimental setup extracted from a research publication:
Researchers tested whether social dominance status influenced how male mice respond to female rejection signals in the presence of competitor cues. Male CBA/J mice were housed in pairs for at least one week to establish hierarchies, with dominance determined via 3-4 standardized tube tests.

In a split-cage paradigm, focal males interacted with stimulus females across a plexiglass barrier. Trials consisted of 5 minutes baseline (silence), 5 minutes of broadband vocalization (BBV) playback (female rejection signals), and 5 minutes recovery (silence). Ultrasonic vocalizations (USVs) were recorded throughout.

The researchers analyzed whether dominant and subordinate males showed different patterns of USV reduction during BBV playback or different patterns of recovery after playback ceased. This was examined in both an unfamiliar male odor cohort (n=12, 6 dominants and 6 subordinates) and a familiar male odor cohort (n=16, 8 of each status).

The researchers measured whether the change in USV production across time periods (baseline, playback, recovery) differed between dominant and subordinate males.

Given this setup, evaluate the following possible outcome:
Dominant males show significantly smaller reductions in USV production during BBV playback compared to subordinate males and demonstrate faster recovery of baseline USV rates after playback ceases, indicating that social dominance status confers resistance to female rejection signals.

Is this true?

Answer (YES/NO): NO